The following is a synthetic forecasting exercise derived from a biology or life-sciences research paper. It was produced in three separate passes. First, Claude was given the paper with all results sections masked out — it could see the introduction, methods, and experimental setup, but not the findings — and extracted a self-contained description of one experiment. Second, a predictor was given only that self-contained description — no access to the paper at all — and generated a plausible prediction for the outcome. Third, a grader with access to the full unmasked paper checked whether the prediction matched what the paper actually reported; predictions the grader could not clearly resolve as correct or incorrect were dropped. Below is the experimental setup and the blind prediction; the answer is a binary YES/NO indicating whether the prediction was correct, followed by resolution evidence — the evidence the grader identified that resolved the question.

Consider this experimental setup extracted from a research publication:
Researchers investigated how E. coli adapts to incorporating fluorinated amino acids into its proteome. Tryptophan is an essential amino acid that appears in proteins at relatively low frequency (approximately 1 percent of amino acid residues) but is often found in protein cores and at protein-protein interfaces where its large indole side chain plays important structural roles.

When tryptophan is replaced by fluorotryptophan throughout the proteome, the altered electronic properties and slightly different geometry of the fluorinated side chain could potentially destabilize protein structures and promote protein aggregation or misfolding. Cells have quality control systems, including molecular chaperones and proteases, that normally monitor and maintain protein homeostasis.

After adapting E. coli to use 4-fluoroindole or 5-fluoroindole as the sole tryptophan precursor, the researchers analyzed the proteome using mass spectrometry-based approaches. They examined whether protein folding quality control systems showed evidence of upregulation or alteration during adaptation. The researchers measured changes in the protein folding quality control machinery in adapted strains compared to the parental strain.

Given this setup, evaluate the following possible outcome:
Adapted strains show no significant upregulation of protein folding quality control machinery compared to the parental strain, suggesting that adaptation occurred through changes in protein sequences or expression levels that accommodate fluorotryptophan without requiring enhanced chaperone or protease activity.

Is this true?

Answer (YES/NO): YES